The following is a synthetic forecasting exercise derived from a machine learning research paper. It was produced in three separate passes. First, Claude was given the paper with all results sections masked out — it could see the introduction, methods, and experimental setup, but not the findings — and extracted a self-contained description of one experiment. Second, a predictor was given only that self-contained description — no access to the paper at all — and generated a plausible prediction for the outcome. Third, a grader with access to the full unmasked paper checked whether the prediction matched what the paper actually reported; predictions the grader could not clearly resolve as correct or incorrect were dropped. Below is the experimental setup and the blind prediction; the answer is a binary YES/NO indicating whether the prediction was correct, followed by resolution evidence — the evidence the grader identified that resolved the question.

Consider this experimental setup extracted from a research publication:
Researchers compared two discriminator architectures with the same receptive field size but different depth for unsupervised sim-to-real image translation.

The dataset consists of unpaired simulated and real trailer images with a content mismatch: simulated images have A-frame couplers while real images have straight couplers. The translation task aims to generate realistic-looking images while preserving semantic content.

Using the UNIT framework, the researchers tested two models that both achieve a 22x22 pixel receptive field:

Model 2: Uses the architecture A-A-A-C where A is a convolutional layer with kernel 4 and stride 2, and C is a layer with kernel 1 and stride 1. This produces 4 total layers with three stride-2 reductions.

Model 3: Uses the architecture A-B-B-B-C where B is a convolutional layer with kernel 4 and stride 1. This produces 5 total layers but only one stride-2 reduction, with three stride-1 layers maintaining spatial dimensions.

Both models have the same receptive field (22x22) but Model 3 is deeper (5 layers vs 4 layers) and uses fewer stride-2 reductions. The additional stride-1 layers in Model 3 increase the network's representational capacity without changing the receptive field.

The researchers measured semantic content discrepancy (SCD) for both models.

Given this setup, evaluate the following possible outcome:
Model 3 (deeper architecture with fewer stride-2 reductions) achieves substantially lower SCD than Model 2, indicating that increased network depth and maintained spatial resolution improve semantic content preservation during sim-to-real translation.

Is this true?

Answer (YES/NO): NO